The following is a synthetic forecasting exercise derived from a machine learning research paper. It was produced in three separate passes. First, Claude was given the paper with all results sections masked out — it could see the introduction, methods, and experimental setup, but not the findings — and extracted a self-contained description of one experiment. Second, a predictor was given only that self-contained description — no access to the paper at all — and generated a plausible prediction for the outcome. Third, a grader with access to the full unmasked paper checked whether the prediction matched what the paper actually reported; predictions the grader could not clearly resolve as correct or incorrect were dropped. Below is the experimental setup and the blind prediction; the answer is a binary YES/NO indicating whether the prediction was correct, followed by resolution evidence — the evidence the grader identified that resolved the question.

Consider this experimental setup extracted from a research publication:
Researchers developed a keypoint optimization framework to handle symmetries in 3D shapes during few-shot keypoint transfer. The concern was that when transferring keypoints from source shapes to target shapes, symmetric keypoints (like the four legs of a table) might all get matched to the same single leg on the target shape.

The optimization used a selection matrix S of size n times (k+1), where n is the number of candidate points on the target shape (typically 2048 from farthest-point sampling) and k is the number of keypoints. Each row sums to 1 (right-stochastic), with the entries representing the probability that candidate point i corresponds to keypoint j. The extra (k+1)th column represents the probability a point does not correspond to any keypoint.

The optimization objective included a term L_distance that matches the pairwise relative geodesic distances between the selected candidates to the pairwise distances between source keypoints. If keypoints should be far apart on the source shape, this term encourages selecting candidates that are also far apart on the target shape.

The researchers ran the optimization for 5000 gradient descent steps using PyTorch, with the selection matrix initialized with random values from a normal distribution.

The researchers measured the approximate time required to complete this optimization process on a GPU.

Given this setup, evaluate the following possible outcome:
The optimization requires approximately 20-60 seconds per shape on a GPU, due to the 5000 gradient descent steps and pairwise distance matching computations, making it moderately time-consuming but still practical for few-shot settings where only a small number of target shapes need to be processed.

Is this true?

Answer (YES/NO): YES